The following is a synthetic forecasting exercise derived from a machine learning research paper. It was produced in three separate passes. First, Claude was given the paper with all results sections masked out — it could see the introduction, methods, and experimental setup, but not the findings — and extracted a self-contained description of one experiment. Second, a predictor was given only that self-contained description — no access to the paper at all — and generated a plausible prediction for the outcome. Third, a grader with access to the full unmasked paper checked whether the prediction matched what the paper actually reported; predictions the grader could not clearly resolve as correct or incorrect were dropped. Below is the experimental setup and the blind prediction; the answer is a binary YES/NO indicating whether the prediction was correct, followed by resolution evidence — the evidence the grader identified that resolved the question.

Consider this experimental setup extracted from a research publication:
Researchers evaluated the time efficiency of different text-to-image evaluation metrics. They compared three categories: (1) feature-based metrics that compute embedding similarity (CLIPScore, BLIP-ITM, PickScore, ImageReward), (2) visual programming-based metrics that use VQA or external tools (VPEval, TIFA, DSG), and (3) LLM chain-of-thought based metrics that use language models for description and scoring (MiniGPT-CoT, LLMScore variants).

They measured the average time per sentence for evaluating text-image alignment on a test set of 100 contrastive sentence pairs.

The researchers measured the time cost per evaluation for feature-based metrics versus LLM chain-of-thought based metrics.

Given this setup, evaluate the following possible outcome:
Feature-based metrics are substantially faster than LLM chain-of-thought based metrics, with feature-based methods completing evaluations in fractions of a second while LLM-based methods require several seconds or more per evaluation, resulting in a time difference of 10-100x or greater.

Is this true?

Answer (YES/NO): YES